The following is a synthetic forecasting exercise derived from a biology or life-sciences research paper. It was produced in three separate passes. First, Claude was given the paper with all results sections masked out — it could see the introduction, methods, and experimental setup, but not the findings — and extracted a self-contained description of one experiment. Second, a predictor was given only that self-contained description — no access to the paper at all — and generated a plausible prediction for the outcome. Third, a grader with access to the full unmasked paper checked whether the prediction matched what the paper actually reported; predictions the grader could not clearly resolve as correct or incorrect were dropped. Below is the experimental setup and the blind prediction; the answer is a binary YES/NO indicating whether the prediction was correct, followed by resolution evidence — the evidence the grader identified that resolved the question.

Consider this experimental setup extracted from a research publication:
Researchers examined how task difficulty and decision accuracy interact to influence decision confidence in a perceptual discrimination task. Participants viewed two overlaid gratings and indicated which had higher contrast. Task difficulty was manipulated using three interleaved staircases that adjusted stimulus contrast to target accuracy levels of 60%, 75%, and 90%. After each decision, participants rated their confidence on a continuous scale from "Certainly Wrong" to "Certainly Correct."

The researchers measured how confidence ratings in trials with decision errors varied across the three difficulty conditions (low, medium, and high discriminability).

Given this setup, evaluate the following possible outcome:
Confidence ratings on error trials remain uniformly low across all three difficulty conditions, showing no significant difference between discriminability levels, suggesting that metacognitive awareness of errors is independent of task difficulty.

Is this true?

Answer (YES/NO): NO